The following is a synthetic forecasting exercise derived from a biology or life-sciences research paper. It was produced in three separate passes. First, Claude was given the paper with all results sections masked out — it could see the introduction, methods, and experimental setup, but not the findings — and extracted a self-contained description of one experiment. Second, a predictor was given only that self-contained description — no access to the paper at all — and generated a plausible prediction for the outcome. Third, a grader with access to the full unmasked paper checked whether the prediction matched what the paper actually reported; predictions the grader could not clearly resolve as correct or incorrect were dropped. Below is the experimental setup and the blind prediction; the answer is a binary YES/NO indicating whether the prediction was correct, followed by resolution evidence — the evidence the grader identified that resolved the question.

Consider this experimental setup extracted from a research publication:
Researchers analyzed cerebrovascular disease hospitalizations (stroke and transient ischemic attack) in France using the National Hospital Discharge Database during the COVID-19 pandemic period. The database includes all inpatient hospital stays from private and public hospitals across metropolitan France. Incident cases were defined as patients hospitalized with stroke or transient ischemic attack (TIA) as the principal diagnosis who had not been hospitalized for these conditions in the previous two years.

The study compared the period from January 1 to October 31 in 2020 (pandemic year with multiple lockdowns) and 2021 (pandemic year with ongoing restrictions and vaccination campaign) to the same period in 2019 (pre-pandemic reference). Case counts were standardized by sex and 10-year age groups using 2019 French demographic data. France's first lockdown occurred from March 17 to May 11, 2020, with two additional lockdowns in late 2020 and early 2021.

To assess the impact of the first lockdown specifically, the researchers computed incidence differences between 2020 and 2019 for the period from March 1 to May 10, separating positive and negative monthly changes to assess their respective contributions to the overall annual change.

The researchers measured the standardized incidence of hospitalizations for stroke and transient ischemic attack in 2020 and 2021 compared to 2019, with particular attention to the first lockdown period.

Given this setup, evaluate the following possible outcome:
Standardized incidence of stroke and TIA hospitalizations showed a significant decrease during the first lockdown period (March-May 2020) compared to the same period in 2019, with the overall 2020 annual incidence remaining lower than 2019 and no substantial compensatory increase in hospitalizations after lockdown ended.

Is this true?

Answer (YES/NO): YES